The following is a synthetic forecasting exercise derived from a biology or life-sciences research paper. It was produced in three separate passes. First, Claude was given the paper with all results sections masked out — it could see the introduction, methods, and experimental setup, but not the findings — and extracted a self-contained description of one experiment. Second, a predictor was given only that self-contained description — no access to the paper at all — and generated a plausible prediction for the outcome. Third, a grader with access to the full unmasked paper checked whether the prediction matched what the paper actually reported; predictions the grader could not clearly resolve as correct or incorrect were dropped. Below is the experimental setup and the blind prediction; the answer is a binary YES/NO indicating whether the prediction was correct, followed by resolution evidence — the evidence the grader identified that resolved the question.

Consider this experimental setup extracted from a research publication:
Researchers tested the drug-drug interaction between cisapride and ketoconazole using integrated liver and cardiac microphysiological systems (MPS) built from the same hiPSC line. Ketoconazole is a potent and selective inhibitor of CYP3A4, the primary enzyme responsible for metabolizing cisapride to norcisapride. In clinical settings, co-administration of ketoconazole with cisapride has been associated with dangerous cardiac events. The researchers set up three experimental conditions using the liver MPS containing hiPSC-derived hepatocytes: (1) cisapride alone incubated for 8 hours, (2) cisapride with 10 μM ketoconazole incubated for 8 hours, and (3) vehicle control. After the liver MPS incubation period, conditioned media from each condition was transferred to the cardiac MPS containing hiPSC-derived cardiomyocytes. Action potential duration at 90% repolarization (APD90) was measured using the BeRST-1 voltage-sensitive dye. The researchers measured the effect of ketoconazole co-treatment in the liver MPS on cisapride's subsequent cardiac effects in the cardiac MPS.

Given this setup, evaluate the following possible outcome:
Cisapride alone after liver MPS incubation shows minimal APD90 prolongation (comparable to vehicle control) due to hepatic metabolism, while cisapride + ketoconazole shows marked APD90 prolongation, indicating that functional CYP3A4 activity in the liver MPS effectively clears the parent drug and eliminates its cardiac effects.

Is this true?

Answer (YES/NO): YES